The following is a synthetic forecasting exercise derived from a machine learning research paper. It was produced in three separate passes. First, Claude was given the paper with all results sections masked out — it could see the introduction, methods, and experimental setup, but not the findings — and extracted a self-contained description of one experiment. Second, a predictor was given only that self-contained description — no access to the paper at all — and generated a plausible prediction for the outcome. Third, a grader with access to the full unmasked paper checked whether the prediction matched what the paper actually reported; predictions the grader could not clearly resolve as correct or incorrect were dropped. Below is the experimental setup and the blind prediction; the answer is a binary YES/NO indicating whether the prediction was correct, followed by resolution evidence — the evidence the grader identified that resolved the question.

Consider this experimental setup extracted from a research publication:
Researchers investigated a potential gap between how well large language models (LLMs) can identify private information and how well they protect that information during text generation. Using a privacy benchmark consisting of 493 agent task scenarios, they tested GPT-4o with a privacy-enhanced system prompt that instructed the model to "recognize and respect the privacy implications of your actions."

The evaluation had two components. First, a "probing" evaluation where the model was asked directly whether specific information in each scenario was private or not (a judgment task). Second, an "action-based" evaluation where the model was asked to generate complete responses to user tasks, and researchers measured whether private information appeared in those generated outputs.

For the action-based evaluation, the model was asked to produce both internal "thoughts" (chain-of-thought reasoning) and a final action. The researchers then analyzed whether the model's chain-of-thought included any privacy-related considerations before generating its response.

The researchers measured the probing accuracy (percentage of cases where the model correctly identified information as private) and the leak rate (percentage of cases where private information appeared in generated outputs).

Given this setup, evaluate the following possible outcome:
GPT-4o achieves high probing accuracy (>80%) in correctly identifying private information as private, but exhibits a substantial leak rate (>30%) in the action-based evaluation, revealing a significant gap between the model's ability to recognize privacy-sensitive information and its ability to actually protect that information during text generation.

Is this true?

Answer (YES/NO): YES